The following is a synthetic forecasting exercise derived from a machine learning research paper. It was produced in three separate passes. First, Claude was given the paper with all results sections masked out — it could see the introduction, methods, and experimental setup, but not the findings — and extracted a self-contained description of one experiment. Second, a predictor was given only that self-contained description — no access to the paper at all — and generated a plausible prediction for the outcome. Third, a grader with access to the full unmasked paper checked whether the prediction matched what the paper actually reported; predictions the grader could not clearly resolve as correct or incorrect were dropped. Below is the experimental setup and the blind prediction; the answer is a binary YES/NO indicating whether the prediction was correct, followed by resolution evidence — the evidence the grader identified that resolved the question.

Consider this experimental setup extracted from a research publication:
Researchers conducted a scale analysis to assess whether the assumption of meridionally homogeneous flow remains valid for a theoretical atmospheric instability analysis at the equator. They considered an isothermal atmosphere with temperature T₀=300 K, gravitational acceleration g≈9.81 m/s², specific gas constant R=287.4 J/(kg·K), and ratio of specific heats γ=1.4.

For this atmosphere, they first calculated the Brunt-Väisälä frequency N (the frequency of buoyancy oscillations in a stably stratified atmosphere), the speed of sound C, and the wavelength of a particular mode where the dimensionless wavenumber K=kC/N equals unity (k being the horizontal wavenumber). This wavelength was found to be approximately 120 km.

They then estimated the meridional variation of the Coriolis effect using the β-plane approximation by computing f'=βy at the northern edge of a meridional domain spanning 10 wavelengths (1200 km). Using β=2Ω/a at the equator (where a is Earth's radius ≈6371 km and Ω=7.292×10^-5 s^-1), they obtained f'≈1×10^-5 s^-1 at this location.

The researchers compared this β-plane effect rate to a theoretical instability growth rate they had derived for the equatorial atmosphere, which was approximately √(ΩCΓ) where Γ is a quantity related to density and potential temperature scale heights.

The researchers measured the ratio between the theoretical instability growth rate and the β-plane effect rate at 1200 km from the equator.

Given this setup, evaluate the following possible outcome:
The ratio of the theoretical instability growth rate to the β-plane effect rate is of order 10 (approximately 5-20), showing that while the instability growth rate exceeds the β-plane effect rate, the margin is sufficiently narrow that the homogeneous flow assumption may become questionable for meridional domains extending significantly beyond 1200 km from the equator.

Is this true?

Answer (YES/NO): NO